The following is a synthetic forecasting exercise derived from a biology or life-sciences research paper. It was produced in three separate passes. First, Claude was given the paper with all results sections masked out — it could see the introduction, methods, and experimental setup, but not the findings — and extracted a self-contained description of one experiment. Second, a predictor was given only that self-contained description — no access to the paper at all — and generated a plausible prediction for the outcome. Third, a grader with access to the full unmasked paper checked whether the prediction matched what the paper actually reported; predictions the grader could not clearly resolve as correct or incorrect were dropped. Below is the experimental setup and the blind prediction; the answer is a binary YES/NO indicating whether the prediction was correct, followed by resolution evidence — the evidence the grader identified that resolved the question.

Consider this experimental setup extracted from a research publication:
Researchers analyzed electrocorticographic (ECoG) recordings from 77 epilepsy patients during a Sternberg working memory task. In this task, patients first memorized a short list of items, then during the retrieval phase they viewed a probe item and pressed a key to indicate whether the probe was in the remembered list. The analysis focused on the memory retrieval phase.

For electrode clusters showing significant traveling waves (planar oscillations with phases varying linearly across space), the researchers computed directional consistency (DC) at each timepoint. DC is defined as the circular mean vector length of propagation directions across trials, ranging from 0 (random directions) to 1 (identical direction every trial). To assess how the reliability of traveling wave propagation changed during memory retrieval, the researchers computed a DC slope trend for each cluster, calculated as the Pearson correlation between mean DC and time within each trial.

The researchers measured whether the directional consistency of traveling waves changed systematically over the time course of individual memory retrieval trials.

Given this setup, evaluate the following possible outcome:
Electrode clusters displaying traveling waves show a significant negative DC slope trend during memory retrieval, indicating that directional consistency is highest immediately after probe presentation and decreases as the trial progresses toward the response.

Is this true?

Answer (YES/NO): NO